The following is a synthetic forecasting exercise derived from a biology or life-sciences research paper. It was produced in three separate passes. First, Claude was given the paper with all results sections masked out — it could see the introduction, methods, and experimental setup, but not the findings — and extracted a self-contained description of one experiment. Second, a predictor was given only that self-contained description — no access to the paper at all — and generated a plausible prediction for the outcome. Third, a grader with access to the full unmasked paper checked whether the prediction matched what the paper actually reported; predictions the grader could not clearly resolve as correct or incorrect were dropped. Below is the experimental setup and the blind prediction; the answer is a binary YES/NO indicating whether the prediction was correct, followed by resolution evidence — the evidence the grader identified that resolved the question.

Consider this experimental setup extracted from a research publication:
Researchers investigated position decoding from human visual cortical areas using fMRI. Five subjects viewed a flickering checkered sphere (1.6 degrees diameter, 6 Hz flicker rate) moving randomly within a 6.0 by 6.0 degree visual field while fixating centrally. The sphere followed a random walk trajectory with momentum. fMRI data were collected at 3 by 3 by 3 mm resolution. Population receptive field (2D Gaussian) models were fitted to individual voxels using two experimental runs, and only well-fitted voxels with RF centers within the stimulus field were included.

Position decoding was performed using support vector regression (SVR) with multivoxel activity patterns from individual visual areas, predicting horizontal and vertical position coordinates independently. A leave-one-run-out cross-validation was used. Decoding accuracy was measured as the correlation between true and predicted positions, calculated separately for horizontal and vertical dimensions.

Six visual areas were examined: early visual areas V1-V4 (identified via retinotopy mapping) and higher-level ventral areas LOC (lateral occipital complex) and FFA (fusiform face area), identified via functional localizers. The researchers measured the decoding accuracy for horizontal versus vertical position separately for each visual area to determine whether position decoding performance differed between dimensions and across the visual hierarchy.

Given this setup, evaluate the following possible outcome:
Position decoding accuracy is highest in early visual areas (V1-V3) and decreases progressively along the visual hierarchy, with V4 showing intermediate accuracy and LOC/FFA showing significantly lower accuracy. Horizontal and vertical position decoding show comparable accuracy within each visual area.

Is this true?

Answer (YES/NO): NO